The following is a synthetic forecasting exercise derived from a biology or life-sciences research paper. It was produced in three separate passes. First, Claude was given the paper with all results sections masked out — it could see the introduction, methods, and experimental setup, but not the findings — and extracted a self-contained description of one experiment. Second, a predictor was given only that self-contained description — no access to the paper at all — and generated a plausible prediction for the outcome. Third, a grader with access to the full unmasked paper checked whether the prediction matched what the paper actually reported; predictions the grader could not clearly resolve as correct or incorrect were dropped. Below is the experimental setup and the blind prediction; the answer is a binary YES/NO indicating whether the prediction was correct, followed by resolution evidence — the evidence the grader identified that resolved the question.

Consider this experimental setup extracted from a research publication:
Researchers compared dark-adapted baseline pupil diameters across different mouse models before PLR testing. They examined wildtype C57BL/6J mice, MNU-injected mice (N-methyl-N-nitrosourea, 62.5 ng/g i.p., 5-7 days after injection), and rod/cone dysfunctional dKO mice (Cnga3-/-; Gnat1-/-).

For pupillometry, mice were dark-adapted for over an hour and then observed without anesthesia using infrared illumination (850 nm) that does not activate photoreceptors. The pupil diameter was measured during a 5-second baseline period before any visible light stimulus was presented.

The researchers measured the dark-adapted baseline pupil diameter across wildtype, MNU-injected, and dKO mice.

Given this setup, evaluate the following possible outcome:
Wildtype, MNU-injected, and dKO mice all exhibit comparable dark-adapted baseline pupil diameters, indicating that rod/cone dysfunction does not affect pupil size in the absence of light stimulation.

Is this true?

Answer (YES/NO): YES